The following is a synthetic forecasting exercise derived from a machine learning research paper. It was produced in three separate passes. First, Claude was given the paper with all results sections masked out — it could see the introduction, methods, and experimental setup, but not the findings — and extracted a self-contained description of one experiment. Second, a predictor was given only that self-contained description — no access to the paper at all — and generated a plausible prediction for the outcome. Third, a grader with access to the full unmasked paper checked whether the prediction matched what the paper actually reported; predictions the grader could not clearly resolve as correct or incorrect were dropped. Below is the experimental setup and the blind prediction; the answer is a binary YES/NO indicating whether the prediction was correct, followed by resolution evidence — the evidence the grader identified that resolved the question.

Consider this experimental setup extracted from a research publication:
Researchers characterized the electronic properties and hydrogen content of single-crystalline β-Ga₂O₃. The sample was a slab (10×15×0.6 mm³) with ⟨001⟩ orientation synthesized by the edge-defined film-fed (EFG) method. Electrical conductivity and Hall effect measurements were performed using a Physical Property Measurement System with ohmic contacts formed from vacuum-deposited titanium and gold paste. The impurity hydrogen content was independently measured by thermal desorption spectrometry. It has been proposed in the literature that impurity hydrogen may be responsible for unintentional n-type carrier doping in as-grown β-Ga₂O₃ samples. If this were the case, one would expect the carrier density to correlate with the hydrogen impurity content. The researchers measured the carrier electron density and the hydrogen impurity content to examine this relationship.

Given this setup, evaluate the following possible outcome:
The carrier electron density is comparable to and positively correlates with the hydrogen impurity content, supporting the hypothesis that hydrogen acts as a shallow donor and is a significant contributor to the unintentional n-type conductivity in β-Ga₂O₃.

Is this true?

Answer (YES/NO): NO